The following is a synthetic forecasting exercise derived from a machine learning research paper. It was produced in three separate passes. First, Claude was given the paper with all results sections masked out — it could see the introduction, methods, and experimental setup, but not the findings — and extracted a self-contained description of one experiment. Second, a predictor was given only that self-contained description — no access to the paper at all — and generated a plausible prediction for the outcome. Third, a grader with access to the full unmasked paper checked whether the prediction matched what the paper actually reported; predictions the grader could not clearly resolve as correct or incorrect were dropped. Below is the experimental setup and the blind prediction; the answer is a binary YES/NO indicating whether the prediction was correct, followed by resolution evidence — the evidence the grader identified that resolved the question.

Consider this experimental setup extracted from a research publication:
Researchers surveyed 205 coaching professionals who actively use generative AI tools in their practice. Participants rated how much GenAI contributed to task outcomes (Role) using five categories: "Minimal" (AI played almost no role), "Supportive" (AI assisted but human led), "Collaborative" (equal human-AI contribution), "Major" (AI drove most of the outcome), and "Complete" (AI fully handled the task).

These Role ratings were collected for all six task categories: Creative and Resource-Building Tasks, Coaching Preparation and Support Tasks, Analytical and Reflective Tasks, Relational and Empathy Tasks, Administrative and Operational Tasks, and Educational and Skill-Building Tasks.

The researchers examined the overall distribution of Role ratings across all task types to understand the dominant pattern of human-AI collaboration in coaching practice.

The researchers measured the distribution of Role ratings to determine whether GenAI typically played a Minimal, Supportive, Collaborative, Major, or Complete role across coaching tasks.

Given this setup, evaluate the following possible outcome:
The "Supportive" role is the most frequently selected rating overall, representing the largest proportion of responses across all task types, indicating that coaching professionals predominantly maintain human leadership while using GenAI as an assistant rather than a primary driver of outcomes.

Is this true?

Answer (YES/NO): NO